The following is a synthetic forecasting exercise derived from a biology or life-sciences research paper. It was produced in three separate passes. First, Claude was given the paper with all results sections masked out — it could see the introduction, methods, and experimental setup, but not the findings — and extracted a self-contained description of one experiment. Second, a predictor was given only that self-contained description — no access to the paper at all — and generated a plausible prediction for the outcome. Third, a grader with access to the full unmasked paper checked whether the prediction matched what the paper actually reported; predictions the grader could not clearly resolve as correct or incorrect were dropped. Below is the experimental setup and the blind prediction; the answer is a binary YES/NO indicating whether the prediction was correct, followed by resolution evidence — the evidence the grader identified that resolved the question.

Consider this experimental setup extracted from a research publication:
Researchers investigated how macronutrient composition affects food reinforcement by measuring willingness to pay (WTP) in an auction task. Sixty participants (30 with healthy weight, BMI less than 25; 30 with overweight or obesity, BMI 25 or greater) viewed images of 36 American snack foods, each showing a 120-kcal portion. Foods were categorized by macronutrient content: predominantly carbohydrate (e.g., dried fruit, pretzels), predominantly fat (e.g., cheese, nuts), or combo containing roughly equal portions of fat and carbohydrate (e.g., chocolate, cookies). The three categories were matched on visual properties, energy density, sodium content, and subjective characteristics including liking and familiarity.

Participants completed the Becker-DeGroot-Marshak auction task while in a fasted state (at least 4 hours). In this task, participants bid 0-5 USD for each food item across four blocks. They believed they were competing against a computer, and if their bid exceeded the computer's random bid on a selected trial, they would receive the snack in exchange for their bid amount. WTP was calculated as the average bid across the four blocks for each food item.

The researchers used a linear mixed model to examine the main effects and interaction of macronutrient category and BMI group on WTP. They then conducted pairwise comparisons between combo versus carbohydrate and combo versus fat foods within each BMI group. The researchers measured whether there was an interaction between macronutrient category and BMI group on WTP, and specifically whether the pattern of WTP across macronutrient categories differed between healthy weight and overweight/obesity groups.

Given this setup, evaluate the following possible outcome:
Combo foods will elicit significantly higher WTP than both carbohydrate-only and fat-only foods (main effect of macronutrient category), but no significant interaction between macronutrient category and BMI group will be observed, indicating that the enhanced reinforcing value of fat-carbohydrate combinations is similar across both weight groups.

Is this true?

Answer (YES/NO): NO